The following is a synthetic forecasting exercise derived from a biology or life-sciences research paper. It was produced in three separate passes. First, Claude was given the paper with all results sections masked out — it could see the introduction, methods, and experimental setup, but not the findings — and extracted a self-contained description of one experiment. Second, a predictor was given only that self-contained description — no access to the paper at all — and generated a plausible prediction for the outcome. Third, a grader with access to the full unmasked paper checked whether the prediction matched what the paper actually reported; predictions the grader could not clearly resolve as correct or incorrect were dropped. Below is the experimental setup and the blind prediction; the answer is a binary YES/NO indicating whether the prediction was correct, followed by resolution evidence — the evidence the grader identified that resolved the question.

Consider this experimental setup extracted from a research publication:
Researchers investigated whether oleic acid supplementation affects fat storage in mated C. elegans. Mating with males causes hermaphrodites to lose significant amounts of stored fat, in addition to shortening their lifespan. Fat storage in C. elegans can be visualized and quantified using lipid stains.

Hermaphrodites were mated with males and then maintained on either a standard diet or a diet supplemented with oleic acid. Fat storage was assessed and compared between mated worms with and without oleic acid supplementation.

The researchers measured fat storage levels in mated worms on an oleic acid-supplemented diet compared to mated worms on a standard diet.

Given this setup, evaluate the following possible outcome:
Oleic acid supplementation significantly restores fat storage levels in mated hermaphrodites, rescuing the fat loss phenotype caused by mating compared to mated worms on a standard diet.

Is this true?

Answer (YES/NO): YES